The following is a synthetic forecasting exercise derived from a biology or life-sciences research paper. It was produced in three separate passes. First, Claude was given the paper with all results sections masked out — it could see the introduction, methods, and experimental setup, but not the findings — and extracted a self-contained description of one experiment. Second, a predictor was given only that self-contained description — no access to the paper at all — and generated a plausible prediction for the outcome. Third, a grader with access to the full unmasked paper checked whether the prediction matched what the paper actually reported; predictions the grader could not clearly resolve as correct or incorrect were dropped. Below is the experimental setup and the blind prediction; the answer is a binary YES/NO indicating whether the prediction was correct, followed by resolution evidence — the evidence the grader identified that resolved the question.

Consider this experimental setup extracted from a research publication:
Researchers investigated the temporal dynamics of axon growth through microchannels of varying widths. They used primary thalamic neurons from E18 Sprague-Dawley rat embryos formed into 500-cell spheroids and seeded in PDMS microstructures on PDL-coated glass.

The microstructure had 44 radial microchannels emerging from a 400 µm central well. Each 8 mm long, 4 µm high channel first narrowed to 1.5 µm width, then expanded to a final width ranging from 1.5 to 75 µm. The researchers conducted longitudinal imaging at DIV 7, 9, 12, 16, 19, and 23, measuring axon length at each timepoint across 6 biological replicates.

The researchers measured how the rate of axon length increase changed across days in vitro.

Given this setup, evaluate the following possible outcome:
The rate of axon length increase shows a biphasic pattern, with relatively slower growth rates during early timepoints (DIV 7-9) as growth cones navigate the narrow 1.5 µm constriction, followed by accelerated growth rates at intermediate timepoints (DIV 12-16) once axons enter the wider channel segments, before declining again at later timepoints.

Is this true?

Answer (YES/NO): NO